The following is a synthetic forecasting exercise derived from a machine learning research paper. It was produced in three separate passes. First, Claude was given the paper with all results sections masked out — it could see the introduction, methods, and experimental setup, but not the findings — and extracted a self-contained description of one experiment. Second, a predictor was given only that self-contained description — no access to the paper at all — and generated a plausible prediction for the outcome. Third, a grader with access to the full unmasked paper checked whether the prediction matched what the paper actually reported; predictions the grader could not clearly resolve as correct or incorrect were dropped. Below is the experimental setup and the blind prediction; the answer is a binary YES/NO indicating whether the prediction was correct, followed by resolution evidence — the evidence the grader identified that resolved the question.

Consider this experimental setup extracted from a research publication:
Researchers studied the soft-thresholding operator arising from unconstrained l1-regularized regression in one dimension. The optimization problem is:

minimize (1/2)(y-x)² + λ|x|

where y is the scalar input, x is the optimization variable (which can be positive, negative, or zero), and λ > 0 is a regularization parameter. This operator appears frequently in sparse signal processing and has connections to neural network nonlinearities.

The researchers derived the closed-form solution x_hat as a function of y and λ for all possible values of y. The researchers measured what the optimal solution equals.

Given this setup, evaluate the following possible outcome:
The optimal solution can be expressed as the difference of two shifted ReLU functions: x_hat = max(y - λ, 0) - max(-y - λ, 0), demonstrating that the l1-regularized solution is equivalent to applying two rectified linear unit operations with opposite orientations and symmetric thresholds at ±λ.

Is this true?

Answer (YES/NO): YES